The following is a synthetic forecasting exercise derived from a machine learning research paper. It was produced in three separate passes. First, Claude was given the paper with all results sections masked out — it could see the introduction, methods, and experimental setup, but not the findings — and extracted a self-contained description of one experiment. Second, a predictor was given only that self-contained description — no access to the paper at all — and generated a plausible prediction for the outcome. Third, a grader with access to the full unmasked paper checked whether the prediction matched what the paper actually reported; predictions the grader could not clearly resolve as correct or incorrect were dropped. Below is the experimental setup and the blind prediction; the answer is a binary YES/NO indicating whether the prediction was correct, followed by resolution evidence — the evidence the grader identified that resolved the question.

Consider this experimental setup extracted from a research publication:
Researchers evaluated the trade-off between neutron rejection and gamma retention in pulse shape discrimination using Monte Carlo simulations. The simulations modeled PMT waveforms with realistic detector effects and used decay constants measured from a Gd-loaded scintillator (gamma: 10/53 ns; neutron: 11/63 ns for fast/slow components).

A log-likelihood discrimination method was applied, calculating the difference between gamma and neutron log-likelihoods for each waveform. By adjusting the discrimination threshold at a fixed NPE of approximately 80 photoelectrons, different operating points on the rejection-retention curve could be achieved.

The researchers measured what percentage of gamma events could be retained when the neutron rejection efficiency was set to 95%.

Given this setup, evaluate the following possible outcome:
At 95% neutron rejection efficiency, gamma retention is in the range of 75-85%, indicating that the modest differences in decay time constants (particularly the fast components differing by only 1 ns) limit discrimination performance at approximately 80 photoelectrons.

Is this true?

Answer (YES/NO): NO